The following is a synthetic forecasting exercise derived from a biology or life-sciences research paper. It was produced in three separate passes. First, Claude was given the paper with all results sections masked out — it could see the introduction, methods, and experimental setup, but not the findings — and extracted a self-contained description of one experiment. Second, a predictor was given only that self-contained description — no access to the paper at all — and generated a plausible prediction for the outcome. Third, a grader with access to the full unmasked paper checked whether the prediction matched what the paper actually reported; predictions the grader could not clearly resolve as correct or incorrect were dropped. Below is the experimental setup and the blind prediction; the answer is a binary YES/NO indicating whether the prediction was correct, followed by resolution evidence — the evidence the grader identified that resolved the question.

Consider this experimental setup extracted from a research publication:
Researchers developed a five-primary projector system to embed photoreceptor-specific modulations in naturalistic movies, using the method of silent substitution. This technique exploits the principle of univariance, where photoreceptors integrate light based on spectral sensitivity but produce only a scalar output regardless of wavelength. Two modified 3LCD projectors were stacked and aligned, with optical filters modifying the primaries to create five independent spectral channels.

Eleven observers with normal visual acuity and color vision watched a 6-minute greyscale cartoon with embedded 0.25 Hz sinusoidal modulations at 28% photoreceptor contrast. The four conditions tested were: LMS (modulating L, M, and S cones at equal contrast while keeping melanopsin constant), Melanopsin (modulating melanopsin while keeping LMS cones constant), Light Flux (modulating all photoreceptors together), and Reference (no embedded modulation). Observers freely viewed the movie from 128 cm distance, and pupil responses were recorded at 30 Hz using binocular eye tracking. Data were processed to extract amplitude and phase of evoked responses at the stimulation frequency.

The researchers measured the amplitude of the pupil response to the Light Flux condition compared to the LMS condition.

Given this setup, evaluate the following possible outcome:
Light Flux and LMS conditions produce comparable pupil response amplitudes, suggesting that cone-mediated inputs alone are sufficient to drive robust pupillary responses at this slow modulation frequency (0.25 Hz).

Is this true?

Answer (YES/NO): NO